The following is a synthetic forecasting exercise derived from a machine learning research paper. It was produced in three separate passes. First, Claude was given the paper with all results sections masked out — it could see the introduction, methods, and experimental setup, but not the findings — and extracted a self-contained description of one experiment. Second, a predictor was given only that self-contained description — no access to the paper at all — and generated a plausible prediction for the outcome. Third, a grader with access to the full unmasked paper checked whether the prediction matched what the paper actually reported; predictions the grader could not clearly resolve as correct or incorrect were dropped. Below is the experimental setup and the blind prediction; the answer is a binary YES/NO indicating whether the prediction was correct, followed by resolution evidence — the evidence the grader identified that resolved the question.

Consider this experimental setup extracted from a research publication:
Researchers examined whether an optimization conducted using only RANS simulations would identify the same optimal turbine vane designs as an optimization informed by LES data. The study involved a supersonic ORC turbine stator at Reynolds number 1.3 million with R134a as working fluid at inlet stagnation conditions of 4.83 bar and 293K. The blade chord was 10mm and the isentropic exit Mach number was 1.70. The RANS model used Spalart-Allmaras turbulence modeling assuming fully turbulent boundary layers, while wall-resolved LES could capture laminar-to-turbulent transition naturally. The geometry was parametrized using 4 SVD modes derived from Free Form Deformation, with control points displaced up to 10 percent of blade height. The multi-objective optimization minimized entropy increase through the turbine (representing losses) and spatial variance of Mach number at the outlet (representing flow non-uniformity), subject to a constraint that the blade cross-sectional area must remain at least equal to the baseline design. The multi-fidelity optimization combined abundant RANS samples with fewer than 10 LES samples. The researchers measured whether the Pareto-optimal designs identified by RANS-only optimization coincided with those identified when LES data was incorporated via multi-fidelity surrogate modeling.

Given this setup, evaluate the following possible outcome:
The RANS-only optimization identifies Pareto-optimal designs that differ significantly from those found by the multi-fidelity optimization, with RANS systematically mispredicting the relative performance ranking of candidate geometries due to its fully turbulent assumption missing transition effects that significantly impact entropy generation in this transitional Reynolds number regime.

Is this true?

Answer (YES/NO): YES